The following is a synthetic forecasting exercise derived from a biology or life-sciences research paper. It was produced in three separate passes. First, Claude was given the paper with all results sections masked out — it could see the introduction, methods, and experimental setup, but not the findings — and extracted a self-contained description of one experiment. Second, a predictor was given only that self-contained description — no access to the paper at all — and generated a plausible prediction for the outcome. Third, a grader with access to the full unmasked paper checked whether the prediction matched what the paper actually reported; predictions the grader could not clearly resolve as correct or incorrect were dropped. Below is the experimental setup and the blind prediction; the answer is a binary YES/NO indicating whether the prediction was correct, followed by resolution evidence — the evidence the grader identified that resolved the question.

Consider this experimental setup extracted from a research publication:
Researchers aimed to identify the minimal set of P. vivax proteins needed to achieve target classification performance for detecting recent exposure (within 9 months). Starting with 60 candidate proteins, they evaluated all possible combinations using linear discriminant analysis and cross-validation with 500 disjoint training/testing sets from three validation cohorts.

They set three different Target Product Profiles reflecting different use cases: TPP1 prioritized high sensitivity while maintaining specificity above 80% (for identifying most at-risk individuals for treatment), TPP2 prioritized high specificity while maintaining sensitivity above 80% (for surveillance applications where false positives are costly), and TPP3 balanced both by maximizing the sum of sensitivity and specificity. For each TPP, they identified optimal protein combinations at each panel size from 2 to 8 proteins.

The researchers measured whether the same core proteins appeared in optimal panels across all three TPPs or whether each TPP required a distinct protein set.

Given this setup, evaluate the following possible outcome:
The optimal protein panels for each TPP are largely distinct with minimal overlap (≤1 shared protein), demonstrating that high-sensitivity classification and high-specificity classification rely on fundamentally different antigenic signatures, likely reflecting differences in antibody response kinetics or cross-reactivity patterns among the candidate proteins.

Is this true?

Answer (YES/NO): NO